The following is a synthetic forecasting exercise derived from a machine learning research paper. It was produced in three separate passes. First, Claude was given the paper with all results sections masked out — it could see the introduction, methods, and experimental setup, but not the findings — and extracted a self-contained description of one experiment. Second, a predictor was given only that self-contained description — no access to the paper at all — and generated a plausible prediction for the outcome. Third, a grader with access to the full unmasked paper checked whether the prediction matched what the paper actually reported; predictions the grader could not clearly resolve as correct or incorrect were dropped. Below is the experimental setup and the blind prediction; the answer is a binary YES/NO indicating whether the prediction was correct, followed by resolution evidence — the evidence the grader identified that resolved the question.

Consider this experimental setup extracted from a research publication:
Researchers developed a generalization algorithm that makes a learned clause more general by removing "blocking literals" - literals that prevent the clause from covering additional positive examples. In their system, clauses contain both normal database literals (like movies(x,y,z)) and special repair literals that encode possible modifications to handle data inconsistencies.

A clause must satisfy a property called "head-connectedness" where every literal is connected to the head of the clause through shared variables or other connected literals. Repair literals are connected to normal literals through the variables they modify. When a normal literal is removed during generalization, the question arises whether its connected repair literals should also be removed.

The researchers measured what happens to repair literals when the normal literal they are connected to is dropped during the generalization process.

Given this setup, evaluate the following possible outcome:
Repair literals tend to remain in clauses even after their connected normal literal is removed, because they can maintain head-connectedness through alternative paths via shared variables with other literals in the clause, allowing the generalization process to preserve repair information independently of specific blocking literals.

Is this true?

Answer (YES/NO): NO